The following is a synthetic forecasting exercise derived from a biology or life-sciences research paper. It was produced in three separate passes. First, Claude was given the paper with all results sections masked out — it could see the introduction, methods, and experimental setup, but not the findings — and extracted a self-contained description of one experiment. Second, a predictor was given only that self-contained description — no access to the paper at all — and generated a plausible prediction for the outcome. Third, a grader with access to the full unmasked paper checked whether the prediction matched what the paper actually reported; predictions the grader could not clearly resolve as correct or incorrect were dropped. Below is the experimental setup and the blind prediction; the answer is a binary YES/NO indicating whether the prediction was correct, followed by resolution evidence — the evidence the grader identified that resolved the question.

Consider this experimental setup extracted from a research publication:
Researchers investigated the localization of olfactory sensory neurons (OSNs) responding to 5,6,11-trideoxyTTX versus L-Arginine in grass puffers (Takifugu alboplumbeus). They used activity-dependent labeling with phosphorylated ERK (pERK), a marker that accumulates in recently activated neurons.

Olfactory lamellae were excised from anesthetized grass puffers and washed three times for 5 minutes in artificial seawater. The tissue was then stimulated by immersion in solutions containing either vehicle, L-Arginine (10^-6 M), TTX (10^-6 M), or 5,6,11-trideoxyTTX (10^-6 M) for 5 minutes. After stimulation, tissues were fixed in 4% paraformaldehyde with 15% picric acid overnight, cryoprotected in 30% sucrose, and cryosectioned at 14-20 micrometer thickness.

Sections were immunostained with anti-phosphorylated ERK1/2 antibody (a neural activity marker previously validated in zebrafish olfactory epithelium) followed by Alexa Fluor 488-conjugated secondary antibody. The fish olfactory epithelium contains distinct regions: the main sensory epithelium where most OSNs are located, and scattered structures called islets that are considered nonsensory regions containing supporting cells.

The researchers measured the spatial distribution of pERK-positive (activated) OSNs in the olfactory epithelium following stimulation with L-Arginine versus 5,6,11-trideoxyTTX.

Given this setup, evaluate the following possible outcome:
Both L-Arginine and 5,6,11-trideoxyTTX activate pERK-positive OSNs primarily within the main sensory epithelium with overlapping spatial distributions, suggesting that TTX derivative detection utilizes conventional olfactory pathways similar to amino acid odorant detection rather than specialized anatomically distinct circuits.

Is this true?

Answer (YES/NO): NO